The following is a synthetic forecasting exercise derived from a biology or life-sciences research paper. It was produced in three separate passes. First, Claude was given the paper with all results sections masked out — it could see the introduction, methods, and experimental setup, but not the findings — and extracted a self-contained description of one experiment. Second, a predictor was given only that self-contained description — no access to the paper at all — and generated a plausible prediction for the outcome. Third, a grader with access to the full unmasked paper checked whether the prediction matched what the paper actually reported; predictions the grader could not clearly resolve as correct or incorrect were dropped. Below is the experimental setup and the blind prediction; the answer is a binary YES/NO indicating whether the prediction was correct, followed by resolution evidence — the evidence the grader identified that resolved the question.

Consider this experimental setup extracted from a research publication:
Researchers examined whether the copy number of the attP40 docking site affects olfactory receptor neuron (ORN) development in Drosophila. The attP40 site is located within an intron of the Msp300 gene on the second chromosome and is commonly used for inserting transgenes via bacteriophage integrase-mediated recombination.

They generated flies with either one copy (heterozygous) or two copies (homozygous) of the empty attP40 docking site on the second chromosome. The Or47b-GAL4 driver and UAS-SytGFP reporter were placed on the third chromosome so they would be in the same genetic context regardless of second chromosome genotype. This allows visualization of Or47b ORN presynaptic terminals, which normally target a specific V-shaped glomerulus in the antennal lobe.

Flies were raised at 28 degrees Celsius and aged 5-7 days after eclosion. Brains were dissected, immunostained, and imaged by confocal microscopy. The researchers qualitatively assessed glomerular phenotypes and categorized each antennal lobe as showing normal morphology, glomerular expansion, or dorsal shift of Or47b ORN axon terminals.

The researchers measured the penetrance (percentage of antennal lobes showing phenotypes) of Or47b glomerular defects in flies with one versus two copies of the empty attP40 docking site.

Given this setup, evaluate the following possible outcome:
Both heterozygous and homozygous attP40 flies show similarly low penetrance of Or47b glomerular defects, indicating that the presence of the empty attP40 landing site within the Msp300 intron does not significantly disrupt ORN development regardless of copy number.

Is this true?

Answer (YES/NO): NO